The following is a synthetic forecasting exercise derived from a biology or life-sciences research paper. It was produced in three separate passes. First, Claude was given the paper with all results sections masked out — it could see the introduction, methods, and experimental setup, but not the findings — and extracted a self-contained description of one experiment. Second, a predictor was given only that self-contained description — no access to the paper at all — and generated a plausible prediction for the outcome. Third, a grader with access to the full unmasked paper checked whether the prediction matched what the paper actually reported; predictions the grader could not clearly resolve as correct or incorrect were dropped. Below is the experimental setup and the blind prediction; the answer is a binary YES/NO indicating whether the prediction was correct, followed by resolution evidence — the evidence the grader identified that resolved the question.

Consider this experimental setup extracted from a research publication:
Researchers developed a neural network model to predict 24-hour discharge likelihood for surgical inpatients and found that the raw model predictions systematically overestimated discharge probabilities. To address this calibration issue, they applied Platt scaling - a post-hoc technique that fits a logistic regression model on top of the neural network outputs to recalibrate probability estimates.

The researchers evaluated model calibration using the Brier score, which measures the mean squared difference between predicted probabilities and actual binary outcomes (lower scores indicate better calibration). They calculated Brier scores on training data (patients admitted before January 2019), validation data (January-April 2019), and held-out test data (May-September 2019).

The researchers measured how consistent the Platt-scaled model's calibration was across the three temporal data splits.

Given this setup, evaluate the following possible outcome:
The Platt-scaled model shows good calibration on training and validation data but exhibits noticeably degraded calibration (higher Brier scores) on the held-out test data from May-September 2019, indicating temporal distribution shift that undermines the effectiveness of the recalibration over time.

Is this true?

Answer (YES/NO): NO